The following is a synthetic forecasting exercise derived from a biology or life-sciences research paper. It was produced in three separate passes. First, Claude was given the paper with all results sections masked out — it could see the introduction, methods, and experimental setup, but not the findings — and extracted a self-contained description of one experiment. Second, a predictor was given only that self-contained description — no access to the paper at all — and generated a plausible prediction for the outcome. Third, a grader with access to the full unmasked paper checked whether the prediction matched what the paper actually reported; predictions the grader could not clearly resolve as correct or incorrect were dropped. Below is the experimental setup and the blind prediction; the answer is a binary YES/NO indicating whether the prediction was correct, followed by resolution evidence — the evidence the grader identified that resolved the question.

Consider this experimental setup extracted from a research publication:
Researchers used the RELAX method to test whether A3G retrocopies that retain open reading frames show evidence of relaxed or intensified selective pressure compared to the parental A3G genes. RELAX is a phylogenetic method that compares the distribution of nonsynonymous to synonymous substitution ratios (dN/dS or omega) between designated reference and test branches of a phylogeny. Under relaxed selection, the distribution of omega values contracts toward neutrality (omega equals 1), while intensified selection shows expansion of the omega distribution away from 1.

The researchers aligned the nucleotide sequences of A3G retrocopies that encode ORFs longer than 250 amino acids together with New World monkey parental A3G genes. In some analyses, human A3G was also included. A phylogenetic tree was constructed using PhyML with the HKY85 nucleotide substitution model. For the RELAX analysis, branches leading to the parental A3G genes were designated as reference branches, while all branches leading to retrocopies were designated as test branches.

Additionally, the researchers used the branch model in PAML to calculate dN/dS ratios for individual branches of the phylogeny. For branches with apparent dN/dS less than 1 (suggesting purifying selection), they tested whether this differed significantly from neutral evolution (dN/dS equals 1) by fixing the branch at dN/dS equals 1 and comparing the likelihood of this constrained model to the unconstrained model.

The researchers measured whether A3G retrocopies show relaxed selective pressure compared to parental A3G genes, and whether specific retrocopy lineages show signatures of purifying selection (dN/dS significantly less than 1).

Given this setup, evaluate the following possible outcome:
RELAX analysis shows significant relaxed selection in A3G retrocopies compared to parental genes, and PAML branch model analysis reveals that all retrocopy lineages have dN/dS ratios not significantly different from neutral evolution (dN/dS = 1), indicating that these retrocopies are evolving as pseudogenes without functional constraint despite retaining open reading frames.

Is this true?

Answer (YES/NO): NO